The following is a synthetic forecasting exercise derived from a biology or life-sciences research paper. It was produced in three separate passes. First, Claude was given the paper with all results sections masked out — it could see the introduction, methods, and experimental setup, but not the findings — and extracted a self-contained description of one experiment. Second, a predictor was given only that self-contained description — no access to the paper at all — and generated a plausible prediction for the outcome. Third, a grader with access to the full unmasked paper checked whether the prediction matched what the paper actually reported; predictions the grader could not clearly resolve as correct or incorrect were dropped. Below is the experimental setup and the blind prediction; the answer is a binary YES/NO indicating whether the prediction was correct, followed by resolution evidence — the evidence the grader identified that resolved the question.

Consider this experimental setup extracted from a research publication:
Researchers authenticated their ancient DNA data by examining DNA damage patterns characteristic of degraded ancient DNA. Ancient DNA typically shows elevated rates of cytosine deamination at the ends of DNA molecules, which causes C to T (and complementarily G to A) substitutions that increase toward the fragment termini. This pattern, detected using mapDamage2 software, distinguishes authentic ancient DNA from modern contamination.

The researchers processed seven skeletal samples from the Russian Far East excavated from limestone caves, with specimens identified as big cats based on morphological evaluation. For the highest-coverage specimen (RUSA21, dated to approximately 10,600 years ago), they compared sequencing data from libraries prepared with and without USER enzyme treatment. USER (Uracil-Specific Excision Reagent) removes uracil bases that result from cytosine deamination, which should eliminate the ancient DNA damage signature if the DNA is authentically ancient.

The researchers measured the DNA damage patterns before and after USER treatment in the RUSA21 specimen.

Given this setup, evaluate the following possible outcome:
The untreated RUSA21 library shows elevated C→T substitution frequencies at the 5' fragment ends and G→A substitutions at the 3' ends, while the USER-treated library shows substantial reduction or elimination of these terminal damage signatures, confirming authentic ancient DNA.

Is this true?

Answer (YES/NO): YES